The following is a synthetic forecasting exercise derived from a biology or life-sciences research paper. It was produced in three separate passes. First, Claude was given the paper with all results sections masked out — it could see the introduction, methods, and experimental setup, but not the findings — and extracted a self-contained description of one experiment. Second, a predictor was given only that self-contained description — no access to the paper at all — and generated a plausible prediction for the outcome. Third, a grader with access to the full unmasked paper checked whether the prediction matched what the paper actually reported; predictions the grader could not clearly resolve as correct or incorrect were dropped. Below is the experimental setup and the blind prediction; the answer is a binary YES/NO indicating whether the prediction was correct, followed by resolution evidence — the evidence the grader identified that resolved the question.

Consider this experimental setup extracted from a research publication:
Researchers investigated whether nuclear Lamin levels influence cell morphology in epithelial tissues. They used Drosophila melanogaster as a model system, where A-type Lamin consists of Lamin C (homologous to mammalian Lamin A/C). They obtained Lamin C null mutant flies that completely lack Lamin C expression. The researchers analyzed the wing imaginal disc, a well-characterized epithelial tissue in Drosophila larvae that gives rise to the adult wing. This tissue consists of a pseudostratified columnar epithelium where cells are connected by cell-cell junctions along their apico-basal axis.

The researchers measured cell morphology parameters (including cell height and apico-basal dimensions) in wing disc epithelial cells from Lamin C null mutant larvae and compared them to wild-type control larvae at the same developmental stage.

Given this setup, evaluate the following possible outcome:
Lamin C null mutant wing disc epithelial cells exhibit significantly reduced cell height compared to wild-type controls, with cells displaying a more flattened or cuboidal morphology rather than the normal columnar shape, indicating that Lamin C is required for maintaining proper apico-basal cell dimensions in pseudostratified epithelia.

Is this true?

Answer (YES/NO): NO